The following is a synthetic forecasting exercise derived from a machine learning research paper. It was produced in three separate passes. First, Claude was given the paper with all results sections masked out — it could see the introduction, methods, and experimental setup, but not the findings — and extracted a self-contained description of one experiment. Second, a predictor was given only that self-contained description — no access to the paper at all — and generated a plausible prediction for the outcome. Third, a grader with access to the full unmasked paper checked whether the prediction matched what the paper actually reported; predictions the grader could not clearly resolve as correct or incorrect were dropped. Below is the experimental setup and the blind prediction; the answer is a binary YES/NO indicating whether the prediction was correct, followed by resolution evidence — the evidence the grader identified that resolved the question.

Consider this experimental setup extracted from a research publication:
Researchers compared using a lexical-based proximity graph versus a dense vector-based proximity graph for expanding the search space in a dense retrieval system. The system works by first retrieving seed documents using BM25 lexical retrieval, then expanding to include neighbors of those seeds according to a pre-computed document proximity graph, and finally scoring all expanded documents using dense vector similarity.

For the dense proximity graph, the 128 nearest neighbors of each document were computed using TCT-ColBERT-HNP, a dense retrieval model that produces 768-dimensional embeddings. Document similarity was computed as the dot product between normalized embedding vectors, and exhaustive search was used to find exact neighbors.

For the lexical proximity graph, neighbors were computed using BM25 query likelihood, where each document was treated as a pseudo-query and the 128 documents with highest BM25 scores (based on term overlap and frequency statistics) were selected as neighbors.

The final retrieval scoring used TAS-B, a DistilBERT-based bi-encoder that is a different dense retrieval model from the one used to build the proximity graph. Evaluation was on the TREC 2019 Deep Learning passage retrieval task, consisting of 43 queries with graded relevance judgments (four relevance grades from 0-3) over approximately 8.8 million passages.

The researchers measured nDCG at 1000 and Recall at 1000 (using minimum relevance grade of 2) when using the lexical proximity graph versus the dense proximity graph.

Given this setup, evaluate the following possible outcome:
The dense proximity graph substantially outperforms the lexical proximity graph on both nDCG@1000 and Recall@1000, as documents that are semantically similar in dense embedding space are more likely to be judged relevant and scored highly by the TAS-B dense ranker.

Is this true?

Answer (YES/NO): NO